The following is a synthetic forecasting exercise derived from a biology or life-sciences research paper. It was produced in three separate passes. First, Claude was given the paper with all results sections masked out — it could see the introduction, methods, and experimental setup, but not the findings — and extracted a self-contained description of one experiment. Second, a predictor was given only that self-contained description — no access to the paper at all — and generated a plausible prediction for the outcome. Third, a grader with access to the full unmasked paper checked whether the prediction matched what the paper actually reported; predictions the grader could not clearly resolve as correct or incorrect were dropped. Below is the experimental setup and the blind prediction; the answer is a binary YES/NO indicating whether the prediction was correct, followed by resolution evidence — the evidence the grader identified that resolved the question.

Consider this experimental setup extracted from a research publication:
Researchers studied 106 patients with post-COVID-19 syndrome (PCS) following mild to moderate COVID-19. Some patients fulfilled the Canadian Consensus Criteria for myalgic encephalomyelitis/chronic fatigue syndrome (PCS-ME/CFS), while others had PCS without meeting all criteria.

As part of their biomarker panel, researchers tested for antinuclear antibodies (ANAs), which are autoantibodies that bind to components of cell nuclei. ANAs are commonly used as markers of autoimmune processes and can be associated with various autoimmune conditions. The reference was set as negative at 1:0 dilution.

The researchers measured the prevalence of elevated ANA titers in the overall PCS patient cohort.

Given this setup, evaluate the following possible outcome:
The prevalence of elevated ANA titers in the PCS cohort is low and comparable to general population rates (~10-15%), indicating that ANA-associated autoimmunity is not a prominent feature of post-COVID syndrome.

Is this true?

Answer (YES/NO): NO